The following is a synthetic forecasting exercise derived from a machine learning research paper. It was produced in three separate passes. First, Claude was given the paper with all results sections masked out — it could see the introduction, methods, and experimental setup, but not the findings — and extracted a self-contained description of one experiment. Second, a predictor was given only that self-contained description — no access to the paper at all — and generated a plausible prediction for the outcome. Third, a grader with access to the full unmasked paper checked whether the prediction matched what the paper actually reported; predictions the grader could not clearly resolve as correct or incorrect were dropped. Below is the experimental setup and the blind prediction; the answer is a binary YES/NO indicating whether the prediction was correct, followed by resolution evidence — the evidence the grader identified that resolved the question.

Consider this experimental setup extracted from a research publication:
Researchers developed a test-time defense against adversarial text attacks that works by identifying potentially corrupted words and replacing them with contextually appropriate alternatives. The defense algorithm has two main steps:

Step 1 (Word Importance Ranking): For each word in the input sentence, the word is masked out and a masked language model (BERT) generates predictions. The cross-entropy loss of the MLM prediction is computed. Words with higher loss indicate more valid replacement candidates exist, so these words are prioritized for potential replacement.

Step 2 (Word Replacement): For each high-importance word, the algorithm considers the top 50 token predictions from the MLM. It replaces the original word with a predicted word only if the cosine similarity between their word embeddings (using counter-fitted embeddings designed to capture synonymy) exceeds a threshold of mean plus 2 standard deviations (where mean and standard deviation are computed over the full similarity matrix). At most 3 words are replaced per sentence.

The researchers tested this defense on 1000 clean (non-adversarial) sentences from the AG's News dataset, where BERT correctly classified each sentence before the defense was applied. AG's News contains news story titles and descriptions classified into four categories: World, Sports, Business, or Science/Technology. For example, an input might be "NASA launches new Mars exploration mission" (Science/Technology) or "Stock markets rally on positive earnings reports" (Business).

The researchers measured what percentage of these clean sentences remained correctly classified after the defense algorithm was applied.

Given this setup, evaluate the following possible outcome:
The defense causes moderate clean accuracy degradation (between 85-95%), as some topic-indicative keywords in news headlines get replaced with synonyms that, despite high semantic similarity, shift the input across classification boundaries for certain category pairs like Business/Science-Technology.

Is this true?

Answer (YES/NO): NO